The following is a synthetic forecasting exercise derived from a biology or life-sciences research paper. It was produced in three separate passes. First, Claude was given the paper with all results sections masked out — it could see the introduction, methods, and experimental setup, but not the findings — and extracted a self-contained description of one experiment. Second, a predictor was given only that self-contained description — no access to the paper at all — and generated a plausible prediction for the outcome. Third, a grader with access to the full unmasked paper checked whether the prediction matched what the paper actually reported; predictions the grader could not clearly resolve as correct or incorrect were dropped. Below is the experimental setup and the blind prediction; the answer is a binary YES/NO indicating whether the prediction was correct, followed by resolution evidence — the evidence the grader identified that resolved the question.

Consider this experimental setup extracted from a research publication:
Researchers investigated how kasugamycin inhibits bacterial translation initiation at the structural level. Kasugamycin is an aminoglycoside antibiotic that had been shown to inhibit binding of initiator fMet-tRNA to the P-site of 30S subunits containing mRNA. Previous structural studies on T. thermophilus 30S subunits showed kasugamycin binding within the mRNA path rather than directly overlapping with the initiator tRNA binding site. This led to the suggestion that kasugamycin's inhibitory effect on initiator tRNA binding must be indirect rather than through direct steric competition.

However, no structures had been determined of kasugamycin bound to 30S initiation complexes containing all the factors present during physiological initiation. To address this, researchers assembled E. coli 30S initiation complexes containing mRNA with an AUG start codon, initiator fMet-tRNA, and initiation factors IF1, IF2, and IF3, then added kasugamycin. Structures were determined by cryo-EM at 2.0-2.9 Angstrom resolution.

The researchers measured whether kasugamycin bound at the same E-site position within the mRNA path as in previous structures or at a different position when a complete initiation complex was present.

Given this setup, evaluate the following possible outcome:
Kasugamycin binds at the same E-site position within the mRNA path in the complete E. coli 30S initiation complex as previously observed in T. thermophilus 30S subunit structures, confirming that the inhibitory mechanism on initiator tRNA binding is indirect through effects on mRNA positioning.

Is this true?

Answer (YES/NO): YES